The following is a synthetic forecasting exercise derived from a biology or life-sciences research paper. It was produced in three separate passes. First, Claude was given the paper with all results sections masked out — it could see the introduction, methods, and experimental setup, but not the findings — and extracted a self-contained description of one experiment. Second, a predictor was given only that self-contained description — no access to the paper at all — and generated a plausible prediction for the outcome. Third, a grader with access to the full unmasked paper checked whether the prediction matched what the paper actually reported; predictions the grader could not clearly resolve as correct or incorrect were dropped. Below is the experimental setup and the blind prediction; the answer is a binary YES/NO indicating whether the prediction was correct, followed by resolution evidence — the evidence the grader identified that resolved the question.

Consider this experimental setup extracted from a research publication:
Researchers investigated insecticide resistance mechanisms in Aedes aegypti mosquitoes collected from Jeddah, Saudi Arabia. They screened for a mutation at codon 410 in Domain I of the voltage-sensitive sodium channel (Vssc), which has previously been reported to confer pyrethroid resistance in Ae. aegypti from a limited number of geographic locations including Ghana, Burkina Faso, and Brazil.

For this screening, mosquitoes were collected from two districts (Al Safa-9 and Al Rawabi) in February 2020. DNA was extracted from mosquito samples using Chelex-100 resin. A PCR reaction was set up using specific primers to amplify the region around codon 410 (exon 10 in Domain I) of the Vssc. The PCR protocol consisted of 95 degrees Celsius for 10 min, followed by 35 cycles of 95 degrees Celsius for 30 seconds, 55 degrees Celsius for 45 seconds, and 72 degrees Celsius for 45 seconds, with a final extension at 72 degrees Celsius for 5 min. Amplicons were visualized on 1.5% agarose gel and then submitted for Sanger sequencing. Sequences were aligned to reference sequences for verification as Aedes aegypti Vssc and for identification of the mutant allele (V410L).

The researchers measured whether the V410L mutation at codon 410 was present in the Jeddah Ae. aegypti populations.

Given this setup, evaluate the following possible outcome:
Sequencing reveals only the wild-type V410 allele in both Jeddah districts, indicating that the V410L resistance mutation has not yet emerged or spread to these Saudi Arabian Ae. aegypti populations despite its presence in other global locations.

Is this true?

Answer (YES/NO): YES